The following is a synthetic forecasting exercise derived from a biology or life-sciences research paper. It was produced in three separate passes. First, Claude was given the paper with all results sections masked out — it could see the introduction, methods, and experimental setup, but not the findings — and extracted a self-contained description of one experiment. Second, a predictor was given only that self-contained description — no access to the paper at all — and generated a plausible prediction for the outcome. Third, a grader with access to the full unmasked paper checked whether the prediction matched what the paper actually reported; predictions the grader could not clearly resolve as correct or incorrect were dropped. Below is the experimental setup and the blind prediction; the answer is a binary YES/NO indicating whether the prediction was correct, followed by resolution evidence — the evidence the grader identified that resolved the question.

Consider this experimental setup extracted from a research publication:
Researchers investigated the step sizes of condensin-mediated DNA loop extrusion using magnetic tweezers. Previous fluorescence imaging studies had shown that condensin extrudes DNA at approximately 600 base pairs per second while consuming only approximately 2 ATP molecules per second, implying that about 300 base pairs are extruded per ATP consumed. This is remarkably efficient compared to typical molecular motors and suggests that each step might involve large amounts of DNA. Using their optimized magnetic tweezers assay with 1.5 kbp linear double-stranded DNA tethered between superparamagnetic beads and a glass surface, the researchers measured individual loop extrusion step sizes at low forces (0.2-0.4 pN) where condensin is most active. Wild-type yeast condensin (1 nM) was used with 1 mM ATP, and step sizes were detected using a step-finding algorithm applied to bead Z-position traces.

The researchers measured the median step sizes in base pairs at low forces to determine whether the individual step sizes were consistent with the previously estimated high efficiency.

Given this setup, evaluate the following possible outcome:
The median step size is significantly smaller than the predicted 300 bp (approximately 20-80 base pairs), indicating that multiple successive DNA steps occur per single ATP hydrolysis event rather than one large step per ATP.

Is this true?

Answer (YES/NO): NO